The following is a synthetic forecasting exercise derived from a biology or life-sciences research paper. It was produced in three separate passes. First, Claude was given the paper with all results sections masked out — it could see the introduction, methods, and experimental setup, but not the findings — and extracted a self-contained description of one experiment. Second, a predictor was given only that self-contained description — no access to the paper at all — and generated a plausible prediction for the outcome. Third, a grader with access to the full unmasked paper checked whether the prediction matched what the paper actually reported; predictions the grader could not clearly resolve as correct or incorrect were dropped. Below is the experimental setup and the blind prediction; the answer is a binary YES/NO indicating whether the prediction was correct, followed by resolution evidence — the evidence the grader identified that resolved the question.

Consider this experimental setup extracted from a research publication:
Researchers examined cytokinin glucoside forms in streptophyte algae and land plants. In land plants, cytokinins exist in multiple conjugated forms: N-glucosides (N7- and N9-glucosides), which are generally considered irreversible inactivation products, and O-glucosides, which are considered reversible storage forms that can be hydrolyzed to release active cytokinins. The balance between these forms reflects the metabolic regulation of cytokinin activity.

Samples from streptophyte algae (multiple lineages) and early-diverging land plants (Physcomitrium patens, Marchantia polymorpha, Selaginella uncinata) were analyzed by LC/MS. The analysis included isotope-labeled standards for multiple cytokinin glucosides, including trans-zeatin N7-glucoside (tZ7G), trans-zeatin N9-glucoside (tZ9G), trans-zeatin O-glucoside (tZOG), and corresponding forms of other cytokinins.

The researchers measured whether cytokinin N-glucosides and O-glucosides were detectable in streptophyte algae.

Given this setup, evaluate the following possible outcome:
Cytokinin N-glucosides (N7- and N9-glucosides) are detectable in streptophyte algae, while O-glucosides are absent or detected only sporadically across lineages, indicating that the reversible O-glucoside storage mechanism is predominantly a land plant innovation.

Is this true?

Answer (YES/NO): NO